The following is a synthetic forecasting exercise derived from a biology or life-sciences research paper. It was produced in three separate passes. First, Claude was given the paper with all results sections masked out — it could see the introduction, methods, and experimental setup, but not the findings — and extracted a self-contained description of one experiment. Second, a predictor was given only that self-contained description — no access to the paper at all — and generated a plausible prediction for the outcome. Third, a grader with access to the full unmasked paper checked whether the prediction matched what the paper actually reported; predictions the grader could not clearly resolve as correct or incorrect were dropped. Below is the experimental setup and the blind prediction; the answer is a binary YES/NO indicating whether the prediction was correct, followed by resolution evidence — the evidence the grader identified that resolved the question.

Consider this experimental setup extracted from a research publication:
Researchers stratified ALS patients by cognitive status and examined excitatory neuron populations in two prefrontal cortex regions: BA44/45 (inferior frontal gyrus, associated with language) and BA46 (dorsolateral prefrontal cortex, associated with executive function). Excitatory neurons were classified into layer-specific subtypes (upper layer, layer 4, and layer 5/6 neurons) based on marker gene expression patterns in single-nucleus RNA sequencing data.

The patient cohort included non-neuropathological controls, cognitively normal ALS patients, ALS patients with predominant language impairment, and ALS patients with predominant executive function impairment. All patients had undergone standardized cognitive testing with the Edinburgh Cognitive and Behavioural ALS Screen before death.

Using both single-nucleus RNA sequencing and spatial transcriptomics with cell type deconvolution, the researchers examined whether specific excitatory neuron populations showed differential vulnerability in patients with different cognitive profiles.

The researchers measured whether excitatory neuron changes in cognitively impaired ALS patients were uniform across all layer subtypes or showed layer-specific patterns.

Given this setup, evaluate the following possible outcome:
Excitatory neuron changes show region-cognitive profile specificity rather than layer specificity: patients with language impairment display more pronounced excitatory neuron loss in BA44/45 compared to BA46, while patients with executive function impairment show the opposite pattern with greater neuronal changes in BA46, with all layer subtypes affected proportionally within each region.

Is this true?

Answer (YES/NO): NO